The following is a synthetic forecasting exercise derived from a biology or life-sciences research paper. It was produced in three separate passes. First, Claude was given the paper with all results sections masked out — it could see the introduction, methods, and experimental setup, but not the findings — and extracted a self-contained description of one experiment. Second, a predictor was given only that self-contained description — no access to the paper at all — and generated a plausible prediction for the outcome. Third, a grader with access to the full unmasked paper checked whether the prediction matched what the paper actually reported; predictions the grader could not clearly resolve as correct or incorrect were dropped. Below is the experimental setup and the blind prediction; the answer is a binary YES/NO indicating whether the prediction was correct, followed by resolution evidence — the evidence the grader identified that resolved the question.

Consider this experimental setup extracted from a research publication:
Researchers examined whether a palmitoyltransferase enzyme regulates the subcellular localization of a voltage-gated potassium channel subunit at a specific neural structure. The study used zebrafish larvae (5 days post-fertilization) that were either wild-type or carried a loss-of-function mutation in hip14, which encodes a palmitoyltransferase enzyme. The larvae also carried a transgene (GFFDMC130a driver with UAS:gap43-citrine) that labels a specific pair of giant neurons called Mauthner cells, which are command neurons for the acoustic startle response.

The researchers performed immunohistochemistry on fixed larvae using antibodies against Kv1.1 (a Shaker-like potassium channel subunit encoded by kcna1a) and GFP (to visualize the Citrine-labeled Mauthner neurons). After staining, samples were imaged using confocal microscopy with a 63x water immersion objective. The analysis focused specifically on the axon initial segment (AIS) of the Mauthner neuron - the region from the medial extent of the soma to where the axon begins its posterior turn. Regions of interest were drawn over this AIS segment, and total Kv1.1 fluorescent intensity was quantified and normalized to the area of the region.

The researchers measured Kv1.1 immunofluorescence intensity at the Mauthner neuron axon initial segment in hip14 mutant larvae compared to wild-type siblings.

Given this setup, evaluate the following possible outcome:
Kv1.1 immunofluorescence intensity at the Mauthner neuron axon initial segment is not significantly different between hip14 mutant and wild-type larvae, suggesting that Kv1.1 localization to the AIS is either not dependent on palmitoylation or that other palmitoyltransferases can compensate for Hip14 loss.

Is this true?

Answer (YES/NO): NO